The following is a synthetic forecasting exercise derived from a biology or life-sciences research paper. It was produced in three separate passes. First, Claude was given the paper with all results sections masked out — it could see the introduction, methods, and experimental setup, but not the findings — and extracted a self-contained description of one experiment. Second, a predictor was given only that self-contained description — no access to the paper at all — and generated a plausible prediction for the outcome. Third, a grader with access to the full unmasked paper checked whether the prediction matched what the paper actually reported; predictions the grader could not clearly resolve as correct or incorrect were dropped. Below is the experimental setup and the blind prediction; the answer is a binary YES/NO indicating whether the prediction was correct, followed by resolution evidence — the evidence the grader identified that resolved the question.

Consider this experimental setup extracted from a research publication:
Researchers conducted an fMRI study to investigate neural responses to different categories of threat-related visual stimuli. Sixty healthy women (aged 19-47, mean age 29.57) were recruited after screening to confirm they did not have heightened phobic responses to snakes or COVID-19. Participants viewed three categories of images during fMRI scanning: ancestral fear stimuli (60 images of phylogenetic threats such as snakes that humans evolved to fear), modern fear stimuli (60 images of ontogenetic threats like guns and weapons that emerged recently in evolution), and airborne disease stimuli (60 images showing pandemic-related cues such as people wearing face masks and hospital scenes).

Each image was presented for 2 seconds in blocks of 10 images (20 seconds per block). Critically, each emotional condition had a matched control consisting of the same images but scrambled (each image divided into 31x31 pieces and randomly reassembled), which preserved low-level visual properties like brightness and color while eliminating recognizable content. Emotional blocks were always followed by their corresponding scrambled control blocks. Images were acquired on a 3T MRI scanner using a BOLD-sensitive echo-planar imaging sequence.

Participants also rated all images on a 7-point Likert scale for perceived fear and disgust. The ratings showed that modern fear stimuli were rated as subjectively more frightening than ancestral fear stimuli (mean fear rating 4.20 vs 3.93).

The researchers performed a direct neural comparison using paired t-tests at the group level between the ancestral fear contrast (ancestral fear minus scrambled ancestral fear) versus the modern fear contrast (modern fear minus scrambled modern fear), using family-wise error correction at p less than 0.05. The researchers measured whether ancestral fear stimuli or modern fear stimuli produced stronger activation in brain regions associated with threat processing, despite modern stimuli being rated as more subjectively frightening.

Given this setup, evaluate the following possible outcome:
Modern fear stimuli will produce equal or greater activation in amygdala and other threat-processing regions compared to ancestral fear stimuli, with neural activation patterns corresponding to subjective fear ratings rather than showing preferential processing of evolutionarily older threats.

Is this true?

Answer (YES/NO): NO